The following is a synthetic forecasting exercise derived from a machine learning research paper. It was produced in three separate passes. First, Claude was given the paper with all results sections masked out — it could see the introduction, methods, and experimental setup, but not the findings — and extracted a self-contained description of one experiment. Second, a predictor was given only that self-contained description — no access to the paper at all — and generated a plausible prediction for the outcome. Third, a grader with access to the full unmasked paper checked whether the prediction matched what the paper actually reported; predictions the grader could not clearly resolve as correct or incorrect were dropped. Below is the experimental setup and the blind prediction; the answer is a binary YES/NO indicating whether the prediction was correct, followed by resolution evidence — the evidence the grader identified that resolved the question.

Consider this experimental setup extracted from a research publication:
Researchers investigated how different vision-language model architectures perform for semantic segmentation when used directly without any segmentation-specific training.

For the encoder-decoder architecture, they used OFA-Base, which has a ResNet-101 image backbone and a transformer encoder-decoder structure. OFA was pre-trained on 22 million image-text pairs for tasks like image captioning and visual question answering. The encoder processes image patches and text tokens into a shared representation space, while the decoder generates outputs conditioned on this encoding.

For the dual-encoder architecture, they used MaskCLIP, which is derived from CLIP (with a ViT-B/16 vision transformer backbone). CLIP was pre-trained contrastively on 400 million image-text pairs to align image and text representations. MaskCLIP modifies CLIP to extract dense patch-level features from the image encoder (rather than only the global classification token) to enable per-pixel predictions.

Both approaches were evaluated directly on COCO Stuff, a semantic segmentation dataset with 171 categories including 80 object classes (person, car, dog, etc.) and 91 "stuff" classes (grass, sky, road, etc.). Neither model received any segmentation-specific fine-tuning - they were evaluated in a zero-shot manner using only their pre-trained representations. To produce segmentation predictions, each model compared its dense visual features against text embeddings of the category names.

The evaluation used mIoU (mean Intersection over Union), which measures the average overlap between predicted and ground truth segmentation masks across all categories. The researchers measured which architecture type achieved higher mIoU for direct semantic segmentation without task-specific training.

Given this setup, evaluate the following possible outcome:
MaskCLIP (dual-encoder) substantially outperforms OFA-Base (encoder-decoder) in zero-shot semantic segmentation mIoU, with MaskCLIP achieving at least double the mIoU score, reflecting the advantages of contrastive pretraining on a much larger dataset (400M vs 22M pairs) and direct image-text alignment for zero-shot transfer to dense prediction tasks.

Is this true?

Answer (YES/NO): YES